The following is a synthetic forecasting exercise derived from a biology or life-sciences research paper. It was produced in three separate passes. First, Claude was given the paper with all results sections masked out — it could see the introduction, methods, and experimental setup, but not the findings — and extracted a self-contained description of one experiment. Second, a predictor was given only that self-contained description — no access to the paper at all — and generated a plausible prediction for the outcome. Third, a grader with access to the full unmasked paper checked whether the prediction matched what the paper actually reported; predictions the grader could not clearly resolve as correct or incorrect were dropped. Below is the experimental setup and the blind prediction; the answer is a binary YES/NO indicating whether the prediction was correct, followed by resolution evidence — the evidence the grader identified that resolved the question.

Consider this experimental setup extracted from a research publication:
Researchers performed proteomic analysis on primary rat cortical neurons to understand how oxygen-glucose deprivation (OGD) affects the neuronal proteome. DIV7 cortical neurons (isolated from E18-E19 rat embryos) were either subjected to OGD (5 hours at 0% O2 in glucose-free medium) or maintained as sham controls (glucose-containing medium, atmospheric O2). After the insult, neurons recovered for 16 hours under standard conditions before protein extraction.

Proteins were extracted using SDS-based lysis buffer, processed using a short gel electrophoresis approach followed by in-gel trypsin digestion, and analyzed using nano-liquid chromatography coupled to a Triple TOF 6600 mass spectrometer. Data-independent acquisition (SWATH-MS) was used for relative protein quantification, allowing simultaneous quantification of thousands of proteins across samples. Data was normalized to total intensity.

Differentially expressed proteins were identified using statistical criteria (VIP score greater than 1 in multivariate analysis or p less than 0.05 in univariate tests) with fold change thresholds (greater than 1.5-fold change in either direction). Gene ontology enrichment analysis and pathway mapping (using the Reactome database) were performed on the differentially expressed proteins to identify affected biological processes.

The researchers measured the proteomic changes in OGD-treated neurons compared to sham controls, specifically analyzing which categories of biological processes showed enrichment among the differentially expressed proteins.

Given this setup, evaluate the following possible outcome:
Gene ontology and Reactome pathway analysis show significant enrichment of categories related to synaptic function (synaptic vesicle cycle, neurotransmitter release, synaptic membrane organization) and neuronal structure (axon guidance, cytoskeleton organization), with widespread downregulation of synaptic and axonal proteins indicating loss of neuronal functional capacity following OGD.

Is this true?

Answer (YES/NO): NO